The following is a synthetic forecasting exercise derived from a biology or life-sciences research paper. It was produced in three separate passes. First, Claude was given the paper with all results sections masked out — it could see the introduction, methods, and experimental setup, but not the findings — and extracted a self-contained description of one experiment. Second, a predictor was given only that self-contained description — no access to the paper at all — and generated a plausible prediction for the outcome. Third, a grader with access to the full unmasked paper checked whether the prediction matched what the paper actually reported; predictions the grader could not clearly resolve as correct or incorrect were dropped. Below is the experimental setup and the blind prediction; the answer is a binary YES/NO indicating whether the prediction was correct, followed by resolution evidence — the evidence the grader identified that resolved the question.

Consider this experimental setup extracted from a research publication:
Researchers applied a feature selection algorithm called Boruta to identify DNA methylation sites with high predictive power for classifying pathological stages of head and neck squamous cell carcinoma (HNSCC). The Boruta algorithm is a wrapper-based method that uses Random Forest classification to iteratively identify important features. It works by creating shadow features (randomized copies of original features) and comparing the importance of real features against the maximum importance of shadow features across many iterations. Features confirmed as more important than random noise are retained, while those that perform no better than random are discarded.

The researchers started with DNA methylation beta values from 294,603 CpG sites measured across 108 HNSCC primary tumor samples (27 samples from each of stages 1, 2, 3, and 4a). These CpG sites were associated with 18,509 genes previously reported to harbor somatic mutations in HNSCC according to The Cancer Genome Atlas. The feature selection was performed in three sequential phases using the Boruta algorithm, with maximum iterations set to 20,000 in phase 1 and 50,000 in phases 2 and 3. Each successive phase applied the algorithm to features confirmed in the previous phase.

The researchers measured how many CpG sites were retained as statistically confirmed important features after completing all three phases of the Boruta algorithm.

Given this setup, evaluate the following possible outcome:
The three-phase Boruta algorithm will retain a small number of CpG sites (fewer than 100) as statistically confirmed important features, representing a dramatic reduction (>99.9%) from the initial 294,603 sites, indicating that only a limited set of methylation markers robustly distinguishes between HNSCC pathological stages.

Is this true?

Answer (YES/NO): YES